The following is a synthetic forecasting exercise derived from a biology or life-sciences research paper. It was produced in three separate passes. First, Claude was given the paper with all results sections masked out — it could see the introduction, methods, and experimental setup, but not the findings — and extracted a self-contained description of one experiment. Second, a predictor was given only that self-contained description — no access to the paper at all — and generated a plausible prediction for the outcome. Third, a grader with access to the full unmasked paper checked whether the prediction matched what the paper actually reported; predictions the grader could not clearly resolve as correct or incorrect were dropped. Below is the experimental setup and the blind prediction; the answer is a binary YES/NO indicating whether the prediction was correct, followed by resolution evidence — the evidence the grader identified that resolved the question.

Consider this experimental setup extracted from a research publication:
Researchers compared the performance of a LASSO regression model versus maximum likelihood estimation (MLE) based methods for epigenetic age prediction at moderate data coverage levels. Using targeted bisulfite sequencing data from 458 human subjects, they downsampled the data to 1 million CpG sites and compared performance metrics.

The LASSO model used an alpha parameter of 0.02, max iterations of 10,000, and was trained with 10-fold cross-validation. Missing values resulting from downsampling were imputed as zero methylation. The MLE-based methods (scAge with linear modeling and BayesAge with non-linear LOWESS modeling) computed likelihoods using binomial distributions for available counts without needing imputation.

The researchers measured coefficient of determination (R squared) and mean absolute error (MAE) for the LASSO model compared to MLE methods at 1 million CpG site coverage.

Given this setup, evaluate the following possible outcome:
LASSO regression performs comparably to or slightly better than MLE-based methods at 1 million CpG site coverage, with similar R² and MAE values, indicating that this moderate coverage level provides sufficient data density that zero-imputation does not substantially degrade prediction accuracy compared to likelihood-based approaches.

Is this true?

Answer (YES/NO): YES